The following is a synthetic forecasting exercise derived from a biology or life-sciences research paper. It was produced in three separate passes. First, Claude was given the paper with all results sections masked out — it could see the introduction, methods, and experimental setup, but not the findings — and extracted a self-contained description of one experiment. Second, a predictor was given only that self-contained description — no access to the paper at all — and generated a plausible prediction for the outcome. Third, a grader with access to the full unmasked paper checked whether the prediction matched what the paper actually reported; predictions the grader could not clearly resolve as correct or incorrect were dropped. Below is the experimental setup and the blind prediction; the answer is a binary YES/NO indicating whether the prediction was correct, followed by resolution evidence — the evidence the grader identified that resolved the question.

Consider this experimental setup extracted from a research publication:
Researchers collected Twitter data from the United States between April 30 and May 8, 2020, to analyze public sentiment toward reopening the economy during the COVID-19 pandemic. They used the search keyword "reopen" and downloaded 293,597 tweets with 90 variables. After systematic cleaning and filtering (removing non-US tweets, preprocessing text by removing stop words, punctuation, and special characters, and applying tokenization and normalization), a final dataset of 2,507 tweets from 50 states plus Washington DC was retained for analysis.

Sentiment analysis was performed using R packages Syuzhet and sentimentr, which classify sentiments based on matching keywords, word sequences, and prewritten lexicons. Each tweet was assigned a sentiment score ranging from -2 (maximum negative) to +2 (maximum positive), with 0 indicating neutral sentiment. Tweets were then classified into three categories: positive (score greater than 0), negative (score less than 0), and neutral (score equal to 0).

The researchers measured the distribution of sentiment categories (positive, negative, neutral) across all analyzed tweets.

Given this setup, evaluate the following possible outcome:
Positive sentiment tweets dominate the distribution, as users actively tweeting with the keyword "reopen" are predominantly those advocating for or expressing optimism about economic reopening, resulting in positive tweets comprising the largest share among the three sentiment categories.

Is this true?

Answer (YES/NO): YES